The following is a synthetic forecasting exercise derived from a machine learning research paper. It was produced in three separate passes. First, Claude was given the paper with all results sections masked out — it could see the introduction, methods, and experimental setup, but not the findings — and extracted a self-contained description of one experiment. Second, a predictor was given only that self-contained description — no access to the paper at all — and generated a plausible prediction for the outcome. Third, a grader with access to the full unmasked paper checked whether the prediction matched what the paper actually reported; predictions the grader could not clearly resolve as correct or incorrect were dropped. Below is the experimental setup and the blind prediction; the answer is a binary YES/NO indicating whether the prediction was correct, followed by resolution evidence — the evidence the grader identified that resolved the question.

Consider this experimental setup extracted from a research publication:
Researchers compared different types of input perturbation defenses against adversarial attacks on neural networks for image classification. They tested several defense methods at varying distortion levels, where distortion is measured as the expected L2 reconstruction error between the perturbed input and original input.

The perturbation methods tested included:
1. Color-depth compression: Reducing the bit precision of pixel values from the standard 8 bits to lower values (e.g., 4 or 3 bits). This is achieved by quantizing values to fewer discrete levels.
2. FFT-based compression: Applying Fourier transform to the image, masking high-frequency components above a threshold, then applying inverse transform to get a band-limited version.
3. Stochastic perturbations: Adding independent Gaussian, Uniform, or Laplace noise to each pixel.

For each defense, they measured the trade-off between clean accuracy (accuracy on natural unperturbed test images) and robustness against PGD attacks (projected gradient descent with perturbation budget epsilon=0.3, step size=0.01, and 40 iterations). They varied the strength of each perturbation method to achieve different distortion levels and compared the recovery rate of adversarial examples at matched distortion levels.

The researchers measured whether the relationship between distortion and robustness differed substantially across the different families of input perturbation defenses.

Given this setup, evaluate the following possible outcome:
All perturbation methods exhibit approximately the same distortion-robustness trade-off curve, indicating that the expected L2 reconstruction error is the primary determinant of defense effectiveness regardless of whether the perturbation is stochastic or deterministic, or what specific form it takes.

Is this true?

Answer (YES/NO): YES